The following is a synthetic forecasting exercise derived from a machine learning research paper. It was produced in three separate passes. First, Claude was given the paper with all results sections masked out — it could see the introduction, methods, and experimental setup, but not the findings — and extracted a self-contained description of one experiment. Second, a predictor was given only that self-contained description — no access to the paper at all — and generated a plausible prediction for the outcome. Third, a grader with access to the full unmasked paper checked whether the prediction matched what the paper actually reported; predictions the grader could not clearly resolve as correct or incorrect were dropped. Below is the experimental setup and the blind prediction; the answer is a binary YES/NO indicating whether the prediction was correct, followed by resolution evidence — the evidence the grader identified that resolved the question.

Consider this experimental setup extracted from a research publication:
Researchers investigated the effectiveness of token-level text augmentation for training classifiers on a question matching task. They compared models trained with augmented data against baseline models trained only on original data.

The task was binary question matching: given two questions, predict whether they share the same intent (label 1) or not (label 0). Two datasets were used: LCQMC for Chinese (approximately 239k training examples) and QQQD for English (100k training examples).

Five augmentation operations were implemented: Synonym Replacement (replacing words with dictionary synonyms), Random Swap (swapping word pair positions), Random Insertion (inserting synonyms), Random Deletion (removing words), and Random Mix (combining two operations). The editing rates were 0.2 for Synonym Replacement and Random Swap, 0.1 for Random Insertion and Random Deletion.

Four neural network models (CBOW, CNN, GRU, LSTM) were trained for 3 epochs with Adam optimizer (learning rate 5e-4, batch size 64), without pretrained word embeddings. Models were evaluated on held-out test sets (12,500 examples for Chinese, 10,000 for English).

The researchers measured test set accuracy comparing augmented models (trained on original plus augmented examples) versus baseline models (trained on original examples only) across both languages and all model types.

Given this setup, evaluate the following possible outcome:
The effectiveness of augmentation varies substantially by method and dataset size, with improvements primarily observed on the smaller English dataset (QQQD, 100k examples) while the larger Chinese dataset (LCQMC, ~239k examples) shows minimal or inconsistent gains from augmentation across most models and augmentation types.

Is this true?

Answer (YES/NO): NO